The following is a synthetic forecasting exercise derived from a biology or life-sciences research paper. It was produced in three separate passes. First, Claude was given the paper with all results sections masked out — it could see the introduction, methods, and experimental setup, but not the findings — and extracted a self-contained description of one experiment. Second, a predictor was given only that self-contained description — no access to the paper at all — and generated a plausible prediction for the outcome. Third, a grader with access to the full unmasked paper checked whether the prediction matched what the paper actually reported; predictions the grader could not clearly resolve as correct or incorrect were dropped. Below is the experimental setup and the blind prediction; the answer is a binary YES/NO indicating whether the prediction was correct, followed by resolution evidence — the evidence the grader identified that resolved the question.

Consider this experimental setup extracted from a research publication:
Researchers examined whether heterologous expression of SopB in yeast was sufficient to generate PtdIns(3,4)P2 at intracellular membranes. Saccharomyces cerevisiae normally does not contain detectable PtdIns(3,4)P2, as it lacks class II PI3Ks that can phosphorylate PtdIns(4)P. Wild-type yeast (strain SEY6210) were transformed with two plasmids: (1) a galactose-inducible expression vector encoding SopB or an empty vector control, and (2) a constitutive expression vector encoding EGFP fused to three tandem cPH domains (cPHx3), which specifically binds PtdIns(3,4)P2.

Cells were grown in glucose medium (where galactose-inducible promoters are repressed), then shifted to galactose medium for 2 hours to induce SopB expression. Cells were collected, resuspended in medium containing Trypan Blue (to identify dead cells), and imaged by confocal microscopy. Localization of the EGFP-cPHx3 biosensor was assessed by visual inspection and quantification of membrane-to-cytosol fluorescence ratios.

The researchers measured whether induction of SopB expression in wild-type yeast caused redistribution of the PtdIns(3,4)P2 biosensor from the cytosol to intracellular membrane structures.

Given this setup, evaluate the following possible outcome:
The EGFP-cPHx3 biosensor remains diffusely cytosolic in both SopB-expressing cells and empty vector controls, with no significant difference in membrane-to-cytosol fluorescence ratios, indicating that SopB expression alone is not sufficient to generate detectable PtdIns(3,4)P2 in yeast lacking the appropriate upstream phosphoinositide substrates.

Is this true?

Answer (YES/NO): NO